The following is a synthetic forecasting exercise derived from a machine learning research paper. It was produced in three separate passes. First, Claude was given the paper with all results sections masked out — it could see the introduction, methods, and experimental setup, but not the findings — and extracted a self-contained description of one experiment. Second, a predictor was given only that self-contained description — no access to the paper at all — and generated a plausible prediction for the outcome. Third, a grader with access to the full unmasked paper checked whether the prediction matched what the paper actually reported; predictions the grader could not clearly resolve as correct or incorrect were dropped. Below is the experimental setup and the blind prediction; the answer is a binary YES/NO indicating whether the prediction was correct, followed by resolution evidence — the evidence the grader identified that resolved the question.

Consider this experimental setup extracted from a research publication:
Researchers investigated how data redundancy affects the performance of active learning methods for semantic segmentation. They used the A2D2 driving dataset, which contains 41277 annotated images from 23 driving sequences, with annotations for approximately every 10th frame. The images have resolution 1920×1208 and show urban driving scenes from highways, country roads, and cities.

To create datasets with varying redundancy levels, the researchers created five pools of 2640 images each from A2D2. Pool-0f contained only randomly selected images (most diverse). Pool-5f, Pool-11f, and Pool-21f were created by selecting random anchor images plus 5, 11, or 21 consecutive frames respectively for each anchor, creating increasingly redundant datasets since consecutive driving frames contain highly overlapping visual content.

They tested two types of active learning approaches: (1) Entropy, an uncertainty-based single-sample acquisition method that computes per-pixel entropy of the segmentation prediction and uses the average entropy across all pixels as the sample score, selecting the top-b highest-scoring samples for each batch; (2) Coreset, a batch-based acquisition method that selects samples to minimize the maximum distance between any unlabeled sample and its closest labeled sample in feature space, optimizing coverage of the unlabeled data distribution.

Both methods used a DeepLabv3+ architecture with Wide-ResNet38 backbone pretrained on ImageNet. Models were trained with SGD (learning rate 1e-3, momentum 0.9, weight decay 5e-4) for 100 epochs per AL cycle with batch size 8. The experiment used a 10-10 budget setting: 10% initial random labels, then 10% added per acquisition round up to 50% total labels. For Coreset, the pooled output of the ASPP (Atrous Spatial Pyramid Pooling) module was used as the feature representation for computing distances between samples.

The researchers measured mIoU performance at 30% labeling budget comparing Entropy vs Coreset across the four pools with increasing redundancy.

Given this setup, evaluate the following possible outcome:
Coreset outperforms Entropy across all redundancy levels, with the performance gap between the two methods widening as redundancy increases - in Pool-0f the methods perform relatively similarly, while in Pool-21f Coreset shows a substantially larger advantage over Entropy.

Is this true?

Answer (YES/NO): NO